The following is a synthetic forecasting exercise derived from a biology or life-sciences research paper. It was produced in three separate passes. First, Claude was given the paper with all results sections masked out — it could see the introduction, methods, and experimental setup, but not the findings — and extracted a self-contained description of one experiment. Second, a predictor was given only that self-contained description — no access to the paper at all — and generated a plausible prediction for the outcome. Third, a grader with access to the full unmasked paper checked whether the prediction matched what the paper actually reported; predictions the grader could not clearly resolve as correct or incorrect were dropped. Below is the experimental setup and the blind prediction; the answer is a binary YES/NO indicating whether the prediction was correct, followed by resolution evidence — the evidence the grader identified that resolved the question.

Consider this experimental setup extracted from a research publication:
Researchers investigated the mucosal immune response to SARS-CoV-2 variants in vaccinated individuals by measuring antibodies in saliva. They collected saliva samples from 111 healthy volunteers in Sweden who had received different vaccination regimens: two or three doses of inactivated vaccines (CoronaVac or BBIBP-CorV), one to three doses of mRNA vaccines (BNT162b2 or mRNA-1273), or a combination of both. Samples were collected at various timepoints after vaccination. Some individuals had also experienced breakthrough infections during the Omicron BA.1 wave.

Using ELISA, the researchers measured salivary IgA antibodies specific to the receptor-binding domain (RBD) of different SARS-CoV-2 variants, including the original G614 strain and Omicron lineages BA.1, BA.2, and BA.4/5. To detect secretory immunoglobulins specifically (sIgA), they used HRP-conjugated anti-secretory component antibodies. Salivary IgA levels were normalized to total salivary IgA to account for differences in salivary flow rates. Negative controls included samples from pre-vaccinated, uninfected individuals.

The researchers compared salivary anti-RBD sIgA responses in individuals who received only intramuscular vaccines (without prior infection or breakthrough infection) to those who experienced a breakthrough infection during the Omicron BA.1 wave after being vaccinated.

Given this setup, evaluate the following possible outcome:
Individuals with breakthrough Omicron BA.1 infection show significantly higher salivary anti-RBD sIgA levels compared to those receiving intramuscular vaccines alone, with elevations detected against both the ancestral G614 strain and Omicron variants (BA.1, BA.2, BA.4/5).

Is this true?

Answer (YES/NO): YES